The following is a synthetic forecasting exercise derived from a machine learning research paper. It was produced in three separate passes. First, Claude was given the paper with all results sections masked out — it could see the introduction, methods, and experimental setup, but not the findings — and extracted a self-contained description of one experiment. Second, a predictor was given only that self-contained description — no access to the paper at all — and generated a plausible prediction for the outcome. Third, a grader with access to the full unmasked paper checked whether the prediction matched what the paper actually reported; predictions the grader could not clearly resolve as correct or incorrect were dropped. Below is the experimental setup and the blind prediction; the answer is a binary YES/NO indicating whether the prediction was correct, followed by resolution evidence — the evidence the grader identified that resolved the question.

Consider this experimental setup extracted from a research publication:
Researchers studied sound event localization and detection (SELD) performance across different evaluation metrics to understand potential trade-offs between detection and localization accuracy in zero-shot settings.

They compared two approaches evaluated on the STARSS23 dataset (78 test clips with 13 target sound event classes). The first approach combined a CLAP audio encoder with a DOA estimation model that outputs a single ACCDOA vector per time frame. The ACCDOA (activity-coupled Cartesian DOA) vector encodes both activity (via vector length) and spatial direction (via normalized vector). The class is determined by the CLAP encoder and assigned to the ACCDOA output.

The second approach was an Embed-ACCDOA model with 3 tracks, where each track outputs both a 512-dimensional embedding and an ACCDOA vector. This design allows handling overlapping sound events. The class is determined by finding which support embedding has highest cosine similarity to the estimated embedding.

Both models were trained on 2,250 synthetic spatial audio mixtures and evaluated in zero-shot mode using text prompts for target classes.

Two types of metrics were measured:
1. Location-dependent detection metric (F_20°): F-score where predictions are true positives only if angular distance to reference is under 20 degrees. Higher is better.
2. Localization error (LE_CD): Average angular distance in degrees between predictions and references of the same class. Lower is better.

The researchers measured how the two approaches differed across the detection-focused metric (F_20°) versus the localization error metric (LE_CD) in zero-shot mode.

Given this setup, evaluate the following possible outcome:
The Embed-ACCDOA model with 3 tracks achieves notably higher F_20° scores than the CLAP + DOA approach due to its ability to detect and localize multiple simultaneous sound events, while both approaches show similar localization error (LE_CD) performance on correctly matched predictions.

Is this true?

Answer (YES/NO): NO